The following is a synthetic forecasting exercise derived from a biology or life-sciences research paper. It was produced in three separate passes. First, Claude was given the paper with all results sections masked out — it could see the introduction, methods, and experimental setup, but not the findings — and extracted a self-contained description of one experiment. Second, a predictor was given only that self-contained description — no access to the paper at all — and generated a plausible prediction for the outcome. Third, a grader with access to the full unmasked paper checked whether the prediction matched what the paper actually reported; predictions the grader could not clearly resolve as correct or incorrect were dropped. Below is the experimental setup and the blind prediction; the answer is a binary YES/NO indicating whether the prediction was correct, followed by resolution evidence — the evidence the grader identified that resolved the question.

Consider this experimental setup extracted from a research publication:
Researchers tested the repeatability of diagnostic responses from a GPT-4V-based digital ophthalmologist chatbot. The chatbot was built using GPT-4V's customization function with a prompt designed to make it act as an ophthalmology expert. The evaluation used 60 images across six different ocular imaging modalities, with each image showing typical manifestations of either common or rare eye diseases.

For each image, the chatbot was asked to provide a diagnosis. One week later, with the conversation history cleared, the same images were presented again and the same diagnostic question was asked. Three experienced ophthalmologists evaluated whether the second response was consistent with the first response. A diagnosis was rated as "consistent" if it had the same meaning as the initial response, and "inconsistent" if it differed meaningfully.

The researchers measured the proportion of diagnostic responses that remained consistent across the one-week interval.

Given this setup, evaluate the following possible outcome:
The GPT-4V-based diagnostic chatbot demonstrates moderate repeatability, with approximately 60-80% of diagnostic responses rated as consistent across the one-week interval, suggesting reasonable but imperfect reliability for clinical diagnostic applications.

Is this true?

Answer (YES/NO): YES